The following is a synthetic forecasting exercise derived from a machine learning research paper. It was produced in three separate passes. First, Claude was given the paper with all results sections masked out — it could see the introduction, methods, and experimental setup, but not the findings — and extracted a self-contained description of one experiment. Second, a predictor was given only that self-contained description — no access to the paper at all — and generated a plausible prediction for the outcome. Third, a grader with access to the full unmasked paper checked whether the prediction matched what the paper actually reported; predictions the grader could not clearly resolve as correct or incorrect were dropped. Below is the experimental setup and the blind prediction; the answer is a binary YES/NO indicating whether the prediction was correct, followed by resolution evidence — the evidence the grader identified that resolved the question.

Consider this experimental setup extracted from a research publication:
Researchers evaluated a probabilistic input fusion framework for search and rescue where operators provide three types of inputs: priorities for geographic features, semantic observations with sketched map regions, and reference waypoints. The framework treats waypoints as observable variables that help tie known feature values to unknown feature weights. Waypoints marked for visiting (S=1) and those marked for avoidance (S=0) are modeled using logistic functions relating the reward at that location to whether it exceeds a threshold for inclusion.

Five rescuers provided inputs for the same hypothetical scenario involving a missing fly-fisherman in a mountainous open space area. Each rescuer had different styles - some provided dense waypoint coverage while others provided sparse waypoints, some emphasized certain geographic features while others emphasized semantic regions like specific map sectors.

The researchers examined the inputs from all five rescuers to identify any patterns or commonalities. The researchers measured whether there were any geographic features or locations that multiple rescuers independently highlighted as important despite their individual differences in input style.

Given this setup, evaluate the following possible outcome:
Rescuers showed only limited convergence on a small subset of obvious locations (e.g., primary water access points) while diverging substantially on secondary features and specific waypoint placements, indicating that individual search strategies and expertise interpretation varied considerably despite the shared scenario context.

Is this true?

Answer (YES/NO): NO